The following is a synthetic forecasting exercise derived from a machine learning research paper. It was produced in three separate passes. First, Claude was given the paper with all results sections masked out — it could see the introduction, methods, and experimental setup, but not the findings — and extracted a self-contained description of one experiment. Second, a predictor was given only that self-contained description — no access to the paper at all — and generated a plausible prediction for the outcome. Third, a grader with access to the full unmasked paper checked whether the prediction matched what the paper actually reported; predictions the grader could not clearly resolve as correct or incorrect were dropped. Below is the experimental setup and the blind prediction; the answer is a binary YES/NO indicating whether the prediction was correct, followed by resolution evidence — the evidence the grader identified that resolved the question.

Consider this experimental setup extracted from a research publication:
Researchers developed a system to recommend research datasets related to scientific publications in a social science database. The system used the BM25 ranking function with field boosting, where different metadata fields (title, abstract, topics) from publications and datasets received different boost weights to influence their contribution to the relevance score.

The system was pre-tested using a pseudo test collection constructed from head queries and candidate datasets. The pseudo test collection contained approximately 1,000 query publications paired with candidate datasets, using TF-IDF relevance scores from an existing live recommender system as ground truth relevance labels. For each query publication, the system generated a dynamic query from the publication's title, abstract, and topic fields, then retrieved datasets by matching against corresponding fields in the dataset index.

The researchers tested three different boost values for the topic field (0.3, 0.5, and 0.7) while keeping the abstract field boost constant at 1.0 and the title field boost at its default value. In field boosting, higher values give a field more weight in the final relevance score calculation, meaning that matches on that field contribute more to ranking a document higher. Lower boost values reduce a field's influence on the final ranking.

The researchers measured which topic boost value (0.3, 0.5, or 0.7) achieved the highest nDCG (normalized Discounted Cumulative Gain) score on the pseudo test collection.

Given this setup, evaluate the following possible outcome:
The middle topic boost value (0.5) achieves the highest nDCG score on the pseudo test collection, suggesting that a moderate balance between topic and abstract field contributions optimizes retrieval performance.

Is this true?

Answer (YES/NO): NO